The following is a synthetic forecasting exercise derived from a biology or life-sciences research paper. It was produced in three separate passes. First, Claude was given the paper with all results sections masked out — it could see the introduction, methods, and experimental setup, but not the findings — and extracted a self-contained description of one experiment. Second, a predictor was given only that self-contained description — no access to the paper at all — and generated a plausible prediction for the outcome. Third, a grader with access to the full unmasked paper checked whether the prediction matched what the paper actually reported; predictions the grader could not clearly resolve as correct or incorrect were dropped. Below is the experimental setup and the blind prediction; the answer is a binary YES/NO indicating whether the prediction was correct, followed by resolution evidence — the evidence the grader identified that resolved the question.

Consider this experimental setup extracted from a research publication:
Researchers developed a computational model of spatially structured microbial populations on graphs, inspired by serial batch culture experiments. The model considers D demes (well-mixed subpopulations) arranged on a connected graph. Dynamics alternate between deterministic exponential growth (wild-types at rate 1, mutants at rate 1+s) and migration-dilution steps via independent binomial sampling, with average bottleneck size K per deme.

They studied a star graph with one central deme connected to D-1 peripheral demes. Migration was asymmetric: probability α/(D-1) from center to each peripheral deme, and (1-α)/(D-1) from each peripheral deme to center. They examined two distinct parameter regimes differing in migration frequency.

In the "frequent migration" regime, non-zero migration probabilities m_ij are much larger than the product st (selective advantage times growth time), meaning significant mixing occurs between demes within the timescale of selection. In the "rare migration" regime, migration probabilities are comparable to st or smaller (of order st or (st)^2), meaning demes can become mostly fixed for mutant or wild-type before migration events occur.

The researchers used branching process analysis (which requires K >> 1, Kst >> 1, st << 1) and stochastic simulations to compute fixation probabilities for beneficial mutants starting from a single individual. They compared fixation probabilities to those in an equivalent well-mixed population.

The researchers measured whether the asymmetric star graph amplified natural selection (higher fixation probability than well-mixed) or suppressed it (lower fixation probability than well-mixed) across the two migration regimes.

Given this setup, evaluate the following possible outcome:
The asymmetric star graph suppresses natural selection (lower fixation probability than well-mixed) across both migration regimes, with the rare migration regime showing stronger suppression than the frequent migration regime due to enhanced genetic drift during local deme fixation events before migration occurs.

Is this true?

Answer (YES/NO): NO